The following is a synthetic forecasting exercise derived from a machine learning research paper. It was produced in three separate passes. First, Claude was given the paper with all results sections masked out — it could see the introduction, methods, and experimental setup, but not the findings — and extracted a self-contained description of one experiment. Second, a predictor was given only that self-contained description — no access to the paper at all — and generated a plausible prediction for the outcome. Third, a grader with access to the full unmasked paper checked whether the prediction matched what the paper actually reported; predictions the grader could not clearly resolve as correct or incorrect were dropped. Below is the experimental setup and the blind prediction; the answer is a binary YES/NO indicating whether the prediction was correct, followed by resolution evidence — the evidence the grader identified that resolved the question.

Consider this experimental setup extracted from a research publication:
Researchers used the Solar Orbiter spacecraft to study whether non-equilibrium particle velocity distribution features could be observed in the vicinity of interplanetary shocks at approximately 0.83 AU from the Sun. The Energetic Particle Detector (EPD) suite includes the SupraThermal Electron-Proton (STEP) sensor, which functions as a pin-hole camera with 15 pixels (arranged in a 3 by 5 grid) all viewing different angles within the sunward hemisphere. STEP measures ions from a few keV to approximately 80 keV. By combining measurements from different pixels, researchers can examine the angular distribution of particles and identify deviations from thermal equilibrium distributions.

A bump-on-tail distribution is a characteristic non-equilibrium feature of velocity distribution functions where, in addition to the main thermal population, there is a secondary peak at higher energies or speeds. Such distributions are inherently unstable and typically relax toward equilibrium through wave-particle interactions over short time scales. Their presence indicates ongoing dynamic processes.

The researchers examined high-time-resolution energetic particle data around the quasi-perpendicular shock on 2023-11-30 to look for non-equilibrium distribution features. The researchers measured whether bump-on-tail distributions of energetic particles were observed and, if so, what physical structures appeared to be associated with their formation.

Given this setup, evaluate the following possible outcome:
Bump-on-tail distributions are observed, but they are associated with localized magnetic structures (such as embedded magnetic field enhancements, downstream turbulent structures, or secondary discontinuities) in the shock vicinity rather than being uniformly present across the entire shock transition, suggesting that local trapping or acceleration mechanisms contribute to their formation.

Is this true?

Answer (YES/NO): YES